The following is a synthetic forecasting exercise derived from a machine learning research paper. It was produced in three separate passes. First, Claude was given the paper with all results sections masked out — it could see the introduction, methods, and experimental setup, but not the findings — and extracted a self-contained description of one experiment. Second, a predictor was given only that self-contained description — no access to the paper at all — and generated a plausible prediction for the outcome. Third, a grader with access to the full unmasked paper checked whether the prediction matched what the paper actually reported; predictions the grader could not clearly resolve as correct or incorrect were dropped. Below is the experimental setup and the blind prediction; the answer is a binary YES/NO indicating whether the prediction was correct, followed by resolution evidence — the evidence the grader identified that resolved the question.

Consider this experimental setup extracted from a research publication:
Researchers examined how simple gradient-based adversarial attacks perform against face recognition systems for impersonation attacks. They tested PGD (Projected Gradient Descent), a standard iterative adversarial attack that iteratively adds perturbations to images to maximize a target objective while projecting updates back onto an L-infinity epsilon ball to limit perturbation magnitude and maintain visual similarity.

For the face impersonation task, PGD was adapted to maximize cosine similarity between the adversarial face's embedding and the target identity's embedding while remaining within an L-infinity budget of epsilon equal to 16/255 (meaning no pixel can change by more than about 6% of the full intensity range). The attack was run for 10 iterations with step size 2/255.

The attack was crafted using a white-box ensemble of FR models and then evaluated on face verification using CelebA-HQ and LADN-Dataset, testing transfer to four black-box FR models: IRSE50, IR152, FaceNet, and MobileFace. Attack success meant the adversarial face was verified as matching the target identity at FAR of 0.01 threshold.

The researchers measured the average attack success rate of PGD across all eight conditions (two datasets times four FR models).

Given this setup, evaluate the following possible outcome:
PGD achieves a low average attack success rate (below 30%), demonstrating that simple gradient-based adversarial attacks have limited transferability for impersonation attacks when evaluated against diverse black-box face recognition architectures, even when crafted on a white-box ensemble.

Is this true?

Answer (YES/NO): YES